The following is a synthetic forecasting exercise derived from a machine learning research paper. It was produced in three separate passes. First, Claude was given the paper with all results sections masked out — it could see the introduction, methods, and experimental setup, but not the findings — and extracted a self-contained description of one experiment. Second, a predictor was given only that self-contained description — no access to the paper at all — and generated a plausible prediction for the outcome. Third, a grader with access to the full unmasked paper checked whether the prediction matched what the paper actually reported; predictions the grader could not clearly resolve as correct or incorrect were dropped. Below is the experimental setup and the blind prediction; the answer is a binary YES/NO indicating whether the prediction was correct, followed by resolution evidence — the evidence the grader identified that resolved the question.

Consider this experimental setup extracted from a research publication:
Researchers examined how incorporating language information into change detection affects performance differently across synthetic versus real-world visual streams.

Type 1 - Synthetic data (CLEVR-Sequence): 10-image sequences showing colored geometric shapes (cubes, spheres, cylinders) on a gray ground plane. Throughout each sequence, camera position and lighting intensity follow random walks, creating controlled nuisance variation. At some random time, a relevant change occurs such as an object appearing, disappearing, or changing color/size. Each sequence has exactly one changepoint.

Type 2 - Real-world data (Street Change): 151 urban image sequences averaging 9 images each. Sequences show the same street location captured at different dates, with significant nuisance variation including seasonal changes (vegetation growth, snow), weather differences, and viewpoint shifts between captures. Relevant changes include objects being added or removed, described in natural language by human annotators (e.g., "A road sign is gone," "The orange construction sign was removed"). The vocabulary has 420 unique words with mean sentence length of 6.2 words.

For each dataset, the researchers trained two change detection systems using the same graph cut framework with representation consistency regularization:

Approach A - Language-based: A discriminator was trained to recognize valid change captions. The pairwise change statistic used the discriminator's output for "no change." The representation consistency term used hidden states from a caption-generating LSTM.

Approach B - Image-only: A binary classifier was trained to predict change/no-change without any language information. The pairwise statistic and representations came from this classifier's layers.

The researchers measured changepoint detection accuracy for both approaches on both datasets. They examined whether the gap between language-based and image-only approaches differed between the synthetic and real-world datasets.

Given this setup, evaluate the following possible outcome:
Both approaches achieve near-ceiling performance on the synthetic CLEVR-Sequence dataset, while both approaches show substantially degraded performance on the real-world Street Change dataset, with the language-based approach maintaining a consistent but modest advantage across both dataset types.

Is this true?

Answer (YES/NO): NO